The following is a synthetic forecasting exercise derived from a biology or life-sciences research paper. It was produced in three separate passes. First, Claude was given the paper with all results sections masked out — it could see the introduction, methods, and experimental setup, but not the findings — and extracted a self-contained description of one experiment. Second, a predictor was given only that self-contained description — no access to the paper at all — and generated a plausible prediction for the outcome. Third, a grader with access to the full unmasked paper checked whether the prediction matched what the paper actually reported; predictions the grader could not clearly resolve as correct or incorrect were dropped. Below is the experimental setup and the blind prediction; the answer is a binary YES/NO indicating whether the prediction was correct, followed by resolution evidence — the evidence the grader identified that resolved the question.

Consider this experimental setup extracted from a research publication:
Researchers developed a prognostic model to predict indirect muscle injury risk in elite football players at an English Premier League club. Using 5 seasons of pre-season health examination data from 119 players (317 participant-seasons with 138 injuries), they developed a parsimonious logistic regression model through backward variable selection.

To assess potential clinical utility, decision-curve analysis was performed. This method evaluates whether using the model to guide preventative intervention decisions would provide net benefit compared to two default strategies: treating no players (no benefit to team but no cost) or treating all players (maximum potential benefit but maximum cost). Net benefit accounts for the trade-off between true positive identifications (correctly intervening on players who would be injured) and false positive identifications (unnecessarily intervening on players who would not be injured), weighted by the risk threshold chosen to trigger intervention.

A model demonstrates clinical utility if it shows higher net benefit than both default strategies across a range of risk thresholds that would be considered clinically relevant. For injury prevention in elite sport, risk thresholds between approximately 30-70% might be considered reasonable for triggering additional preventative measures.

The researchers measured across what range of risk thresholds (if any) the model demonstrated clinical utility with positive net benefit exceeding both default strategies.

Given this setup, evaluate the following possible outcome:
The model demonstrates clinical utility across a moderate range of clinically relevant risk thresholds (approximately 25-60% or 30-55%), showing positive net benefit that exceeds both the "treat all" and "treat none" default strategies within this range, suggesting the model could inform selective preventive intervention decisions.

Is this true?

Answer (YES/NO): NO